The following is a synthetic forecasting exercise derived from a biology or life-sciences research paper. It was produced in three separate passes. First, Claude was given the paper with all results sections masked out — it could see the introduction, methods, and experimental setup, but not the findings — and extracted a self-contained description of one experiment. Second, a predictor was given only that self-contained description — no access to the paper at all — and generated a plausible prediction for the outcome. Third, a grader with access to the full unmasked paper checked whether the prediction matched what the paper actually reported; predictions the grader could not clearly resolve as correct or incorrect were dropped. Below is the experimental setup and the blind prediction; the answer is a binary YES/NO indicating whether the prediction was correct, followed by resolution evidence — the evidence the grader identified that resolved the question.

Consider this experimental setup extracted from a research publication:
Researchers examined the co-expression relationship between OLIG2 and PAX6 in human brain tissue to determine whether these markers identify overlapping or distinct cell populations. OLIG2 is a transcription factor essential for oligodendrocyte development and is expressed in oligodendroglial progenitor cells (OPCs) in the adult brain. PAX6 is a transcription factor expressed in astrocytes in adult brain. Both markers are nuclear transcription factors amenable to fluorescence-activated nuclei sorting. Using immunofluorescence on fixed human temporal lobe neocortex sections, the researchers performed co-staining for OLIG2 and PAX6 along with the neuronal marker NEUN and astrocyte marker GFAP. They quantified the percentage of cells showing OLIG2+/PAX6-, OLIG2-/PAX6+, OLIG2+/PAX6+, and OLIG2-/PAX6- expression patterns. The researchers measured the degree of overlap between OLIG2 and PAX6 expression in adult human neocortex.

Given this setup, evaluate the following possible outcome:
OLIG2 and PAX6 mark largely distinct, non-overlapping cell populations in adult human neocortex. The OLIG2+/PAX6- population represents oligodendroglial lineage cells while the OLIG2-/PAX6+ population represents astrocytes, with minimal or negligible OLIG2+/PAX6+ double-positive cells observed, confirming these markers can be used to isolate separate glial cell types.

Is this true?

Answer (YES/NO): YES